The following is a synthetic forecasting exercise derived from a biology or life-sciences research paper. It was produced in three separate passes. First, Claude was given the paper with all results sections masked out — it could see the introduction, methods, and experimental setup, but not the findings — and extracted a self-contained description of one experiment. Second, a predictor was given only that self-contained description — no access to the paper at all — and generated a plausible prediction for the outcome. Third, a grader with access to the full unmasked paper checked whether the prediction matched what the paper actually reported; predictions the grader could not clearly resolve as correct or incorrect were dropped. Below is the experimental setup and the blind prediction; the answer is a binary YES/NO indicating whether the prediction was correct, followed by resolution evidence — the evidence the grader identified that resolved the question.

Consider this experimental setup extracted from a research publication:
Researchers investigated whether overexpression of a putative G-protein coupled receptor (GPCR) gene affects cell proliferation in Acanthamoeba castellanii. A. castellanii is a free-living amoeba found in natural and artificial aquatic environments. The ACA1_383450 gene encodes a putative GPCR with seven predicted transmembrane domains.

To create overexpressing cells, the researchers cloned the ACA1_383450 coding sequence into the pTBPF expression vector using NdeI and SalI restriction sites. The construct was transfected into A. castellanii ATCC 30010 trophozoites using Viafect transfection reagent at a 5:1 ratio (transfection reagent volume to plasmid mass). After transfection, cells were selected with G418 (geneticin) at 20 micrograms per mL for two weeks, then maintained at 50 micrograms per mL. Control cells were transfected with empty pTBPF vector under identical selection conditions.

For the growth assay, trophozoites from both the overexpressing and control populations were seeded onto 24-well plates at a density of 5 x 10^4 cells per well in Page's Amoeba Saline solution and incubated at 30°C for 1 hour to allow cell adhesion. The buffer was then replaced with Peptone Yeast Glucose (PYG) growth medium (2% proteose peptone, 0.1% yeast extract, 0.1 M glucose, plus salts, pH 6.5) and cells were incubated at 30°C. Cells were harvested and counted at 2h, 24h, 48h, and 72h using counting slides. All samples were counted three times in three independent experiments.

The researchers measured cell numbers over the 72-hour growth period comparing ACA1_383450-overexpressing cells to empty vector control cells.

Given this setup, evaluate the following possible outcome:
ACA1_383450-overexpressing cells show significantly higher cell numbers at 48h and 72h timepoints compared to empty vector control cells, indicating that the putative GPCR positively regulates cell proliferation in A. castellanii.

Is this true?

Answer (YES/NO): NO